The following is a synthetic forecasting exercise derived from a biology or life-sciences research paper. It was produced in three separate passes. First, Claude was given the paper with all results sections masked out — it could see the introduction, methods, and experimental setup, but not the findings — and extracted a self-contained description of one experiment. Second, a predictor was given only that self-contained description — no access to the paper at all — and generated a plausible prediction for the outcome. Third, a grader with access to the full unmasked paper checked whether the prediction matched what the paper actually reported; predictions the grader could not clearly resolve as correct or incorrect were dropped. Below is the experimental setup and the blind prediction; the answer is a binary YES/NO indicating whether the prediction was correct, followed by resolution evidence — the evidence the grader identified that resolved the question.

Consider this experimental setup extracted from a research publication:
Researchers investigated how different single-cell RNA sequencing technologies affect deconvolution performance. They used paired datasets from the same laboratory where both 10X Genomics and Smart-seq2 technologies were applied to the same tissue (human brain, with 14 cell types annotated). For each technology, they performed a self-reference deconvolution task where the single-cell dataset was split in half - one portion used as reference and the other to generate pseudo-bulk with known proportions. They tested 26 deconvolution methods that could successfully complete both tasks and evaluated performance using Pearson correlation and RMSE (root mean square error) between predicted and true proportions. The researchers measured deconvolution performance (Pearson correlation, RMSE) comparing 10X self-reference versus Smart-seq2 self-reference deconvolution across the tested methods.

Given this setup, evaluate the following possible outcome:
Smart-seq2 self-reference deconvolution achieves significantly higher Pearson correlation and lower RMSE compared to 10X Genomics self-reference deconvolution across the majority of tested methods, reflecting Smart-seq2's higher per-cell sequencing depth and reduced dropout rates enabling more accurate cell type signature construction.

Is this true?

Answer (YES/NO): NO